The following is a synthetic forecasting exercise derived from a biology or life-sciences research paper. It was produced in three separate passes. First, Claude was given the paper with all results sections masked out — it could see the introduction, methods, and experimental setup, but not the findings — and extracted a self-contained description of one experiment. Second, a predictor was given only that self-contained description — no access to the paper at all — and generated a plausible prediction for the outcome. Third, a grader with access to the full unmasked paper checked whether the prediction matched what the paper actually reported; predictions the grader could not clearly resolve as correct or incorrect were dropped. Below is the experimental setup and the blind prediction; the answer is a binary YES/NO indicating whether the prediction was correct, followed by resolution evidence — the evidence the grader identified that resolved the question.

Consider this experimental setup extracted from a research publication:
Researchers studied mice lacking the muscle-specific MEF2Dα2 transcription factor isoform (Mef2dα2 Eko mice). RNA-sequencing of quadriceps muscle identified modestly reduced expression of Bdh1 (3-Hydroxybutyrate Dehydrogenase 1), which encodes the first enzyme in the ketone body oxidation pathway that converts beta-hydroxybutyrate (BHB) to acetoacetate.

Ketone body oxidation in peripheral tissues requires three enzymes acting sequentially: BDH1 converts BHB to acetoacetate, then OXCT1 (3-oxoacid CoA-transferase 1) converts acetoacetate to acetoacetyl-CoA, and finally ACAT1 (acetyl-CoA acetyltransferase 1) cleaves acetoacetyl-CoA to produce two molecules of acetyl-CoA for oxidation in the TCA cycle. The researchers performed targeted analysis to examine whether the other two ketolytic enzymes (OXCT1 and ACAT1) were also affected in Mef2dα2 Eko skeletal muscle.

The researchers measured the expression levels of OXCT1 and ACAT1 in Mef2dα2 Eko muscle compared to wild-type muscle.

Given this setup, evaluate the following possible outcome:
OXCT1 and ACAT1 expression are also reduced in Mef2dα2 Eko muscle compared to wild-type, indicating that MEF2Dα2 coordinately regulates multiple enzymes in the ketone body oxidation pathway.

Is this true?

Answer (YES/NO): YES